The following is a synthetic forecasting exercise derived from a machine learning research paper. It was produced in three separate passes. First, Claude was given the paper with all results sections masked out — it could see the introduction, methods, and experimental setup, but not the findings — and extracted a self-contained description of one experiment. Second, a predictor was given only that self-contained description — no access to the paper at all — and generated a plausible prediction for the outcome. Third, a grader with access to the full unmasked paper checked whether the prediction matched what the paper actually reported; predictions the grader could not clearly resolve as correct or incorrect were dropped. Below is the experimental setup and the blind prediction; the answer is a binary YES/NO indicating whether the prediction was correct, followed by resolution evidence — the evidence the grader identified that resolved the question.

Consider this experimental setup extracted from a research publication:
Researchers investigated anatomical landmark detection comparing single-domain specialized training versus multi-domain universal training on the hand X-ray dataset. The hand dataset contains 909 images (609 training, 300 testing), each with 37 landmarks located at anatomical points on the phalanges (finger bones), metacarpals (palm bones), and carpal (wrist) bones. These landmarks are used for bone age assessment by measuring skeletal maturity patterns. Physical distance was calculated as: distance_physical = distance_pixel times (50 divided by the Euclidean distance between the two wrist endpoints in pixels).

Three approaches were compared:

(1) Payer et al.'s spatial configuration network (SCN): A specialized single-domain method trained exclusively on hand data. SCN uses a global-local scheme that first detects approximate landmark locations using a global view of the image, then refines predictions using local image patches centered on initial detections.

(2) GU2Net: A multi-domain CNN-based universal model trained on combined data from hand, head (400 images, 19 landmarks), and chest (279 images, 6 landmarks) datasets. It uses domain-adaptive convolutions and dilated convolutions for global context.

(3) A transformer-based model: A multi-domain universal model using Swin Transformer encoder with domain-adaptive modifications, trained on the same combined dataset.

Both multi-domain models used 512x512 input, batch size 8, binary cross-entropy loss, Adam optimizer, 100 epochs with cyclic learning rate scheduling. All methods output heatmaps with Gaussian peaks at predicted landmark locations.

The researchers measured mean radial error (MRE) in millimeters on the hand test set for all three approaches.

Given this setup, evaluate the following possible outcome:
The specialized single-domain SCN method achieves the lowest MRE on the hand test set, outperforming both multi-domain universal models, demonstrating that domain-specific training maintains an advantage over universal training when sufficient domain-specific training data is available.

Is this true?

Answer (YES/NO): YES